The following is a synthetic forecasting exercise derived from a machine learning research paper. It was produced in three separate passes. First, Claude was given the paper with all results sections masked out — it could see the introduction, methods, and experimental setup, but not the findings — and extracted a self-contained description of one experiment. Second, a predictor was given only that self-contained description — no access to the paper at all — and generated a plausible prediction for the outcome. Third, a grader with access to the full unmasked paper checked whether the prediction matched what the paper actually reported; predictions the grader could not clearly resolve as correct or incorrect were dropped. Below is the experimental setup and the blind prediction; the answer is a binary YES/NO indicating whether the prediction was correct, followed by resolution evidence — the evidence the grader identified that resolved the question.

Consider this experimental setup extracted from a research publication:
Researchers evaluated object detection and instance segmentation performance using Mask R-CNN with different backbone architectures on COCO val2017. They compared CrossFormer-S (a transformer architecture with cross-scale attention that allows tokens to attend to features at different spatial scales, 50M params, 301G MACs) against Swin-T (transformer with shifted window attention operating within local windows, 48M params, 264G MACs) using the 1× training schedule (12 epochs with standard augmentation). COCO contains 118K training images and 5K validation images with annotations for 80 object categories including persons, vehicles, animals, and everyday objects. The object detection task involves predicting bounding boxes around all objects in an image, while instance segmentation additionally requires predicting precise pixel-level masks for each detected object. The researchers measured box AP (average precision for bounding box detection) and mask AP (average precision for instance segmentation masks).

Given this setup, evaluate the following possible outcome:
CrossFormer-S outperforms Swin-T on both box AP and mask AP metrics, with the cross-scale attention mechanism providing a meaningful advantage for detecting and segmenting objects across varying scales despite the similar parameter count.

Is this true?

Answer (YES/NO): YES